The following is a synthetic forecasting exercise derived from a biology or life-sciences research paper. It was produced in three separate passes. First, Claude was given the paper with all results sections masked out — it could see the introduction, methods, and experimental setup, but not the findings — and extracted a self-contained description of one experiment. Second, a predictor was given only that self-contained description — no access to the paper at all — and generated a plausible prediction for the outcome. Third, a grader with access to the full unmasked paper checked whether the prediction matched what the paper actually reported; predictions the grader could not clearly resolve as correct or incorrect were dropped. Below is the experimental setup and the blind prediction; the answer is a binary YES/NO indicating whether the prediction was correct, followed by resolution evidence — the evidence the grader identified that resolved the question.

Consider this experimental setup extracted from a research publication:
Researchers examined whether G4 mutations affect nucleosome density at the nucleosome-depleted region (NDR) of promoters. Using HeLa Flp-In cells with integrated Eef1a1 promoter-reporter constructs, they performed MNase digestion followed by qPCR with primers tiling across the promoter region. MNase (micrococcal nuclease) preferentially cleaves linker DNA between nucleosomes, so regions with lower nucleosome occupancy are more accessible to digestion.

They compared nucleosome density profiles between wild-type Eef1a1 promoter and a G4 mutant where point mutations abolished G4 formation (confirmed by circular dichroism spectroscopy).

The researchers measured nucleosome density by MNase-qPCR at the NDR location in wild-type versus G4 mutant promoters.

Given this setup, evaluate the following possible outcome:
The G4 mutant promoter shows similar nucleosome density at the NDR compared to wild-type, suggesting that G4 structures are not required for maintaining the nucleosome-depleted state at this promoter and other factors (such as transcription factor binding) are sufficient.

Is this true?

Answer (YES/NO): NO